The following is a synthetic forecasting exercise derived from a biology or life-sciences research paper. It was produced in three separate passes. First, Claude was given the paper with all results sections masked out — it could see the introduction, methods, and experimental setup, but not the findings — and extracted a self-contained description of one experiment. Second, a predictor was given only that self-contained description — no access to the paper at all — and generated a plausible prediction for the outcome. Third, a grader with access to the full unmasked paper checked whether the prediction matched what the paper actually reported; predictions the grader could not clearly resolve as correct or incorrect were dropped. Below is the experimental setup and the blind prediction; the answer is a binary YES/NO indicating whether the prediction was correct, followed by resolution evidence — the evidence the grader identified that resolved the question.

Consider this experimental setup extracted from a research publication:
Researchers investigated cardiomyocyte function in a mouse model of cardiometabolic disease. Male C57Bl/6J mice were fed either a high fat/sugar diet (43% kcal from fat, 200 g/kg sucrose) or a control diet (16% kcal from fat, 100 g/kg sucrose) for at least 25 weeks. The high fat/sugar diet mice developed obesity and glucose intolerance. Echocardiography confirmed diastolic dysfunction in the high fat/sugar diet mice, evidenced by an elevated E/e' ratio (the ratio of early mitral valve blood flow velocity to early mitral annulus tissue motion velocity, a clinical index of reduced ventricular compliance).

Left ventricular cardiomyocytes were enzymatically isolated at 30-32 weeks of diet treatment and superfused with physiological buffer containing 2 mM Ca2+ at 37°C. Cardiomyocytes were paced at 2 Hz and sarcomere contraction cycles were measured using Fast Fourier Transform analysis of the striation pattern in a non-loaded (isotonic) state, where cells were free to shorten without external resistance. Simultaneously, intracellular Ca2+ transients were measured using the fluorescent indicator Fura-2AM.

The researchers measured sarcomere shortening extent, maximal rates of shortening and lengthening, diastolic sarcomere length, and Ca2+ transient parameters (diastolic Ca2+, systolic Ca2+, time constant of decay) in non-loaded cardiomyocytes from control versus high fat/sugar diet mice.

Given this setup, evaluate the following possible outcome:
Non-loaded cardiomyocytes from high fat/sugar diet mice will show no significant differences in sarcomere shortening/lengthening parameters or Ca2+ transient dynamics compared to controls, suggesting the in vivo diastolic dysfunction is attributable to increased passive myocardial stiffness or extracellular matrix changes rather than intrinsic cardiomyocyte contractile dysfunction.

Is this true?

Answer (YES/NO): NO